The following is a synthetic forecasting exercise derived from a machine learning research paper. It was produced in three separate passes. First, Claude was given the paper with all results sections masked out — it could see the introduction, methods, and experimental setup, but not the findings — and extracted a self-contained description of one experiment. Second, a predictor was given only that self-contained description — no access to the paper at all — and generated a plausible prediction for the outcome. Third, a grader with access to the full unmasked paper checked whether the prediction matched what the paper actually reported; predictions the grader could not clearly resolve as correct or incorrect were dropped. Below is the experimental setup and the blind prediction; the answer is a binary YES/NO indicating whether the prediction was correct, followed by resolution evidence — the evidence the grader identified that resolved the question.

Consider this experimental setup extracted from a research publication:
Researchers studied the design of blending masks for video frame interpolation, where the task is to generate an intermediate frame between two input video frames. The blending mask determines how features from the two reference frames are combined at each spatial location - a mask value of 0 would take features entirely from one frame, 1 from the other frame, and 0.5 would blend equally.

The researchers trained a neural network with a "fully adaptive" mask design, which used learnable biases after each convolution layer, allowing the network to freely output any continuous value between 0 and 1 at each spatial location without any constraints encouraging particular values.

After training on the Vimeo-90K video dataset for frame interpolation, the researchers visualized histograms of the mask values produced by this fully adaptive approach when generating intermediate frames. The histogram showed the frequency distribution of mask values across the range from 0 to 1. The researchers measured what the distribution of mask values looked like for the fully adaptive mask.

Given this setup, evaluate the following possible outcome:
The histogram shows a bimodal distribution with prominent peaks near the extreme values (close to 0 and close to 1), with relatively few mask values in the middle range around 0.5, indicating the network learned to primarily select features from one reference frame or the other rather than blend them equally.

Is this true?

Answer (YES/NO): NO